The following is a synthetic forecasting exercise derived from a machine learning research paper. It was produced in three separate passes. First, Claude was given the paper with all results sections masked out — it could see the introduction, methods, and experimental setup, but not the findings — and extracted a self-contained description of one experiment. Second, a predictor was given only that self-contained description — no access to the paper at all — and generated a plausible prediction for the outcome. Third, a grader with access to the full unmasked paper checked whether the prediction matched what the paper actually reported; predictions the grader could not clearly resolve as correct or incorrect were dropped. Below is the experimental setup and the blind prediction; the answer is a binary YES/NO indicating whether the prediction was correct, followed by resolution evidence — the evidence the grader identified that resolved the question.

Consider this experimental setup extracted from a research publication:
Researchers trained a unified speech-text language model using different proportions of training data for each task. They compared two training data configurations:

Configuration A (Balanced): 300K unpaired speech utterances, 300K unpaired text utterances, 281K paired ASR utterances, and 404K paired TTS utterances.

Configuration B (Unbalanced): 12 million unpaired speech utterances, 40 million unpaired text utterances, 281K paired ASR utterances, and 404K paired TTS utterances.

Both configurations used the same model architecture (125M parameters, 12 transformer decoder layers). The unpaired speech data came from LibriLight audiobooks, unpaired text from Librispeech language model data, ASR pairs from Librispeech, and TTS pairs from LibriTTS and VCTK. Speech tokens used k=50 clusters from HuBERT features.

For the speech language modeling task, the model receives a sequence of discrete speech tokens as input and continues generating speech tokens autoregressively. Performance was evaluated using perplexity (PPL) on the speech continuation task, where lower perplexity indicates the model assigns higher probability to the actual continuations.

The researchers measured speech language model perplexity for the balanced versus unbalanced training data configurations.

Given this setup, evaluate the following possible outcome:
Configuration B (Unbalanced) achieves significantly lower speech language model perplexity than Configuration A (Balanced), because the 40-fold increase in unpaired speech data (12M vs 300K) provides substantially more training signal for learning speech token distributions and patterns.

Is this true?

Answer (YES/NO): YES